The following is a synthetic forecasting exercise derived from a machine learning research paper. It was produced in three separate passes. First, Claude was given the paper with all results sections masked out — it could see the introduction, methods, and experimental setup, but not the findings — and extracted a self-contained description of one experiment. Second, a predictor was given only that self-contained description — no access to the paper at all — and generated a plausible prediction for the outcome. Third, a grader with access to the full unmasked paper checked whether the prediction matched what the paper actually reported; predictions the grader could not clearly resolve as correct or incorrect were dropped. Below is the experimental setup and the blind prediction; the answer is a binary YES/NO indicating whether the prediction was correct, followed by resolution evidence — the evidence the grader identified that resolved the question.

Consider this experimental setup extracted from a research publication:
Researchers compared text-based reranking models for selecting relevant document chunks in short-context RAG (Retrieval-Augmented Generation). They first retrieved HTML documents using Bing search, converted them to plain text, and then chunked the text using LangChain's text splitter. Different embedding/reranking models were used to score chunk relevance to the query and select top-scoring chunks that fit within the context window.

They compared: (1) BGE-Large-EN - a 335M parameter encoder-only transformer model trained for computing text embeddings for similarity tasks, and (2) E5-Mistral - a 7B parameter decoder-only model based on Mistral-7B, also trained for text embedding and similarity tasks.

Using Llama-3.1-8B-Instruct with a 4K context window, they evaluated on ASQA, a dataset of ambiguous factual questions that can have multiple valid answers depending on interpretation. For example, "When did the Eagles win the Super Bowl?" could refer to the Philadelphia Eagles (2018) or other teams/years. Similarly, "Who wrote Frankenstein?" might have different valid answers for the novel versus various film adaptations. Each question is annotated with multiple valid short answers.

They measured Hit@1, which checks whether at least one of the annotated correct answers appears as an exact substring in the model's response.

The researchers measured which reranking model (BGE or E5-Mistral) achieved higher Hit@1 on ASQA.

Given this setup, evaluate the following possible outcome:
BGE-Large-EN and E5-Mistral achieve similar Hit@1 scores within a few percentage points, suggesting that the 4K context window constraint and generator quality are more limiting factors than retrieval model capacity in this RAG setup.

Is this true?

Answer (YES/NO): NO